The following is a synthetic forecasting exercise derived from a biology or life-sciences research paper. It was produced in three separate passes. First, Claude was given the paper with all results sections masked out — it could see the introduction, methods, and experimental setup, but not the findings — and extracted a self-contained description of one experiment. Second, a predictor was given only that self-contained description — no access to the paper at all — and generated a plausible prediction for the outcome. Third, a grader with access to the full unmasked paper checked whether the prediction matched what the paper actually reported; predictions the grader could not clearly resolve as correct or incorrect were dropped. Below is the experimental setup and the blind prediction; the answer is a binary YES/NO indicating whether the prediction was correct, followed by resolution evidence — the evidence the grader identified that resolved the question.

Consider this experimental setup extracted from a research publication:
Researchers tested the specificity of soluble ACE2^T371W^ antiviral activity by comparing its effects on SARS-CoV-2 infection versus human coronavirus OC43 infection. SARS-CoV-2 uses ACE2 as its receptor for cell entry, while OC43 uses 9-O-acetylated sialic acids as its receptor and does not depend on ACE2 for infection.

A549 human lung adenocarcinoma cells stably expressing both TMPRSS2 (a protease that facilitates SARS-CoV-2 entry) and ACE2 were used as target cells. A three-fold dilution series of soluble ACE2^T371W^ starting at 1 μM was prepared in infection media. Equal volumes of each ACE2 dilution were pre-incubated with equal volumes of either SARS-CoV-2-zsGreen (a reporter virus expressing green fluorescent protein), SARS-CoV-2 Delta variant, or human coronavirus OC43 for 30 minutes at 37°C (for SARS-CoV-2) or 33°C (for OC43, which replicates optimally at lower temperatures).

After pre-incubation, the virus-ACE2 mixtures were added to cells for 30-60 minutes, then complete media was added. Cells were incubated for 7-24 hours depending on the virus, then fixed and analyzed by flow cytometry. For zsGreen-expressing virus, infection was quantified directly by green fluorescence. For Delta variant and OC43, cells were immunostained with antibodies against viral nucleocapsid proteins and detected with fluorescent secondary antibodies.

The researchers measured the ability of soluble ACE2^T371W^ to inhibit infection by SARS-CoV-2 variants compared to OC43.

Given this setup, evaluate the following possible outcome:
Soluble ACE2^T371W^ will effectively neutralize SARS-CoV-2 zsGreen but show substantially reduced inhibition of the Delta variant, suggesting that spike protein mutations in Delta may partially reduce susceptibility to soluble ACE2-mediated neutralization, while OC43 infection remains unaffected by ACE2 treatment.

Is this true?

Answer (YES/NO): NO